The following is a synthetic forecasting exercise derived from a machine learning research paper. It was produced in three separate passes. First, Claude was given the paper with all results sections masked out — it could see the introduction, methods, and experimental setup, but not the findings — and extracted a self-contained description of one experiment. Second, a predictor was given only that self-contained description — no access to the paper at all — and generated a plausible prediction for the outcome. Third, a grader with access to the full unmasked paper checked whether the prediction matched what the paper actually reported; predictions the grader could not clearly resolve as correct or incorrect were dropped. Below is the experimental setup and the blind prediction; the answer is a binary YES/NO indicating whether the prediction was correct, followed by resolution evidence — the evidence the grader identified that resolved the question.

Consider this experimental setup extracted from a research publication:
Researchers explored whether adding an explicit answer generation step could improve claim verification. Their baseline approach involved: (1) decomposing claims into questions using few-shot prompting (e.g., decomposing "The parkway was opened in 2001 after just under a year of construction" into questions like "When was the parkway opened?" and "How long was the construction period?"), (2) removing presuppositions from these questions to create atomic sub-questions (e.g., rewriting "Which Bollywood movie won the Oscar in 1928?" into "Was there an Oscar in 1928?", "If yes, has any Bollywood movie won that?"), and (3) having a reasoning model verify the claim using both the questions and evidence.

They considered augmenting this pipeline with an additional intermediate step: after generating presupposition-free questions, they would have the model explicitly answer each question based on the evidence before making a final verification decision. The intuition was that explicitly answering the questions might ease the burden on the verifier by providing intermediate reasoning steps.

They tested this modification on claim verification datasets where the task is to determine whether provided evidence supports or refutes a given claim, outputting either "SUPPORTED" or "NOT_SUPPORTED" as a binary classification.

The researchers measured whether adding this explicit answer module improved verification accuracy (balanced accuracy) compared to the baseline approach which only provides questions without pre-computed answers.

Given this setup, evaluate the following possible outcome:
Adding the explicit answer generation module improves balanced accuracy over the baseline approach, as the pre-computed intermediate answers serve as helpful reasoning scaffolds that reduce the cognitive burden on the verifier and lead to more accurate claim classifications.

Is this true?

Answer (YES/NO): NO